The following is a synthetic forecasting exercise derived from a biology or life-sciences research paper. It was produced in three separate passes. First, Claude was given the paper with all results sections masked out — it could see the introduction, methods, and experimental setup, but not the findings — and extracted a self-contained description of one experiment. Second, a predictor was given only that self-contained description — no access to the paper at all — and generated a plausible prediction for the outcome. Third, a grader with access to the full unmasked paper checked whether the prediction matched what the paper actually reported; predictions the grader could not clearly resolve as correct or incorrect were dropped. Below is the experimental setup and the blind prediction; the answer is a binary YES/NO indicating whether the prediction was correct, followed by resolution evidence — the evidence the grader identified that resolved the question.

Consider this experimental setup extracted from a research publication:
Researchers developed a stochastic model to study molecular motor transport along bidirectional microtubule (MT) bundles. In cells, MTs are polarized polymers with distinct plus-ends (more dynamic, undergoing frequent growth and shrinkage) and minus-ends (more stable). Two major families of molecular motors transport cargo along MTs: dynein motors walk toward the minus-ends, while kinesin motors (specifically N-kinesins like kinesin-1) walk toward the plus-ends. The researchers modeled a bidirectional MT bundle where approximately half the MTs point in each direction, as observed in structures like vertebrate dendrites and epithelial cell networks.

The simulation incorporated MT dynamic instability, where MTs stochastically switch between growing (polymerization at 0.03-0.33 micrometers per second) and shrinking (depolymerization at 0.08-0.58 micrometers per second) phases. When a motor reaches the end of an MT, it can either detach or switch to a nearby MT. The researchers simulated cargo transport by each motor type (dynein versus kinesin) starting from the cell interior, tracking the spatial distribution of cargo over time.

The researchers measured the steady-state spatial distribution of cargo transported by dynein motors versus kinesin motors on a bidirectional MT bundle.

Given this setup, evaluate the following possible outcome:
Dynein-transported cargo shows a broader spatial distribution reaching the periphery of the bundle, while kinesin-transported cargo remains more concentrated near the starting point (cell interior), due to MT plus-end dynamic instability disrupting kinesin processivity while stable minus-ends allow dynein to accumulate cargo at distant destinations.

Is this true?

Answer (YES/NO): NO